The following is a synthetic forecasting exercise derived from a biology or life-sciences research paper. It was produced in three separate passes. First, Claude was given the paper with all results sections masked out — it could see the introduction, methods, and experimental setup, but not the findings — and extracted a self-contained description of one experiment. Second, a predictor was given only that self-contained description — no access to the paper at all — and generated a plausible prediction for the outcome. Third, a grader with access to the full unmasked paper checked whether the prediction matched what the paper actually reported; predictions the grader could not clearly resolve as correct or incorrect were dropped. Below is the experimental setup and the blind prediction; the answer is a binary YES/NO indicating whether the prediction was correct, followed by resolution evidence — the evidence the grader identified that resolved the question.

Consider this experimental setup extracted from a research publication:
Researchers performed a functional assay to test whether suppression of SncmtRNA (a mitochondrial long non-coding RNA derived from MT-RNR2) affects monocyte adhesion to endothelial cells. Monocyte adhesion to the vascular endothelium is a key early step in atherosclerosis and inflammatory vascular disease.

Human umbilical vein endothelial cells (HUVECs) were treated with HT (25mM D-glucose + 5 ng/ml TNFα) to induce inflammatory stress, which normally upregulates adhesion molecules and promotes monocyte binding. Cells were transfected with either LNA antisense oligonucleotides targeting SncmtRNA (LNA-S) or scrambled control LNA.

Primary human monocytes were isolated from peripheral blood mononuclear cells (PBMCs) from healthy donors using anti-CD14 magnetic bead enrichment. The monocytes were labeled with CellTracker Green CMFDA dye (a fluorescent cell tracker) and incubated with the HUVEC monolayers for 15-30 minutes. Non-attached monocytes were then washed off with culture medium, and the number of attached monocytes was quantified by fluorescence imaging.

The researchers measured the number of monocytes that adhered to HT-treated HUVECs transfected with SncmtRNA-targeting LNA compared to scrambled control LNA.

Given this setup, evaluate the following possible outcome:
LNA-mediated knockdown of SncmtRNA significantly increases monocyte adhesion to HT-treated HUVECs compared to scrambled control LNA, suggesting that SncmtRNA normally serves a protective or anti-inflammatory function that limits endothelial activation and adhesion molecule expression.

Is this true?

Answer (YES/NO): NO